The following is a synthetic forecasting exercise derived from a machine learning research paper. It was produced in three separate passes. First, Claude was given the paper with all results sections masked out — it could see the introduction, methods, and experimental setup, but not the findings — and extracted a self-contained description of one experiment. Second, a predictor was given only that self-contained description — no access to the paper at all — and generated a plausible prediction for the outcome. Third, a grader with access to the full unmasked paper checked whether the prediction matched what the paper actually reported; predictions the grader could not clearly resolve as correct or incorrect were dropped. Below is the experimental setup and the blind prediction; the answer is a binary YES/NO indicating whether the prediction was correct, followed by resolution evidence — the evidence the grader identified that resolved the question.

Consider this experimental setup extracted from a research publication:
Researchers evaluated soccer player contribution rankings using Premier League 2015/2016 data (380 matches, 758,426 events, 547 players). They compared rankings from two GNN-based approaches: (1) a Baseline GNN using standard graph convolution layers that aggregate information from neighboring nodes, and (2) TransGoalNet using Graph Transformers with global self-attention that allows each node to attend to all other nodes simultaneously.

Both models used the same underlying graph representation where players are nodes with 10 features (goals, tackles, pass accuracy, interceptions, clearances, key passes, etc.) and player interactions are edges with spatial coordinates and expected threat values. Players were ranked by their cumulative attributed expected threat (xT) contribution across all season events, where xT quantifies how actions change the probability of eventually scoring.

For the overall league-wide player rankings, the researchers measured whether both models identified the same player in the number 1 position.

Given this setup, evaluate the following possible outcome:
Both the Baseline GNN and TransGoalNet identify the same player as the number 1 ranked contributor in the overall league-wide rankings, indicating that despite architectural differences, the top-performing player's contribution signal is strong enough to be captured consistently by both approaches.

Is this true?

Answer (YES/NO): NO